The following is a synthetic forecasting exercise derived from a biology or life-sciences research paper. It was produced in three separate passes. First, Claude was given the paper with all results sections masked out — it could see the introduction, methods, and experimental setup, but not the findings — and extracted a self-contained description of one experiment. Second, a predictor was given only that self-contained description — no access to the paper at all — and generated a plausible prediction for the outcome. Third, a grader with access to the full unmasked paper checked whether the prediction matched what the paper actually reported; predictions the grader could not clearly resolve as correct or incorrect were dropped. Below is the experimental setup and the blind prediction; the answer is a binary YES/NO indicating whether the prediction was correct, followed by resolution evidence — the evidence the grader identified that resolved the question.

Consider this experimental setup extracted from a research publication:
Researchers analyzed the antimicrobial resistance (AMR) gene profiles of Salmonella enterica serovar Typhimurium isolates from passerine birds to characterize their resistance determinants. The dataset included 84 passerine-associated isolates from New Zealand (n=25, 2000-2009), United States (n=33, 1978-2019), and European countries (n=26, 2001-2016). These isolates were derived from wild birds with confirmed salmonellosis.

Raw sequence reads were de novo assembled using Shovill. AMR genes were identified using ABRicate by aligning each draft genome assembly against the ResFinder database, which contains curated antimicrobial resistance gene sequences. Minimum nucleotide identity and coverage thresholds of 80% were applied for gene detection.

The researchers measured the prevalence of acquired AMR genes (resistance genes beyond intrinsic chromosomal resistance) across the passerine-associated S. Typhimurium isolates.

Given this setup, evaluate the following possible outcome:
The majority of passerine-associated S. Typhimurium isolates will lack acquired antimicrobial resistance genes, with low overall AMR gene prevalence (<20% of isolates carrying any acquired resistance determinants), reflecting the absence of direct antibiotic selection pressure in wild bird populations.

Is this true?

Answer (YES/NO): YES